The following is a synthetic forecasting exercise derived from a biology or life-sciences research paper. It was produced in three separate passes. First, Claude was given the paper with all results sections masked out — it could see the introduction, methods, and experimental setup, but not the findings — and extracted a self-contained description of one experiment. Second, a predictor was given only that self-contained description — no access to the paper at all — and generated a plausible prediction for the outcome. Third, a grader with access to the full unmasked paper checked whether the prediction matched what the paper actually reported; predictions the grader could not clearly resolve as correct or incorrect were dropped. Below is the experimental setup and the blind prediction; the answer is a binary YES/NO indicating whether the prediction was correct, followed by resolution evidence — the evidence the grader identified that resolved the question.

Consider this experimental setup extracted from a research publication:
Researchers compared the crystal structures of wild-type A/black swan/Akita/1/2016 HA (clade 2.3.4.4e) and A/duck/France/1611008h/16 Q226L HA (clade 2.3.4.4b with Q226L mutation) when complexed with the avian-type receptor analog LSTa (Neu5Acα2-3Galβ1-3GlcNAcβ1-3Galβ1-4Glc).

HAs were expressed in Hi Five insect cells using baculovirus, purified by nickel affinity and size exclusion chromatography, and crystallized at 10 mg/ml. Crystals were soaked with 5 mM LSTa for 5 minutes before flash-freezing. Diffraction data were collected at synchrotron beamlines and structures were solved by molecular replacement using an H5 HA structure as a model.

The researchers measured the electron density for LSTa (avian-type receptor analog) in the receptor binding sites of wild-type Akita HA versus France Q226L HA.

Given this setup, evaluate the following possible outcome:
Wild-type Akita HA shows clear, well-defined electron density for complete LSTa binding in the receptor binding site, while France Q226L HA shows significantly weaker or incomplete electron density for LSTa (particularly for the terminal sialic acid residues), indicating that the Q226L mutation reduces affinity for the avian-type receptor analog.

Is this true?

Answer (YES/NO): NO